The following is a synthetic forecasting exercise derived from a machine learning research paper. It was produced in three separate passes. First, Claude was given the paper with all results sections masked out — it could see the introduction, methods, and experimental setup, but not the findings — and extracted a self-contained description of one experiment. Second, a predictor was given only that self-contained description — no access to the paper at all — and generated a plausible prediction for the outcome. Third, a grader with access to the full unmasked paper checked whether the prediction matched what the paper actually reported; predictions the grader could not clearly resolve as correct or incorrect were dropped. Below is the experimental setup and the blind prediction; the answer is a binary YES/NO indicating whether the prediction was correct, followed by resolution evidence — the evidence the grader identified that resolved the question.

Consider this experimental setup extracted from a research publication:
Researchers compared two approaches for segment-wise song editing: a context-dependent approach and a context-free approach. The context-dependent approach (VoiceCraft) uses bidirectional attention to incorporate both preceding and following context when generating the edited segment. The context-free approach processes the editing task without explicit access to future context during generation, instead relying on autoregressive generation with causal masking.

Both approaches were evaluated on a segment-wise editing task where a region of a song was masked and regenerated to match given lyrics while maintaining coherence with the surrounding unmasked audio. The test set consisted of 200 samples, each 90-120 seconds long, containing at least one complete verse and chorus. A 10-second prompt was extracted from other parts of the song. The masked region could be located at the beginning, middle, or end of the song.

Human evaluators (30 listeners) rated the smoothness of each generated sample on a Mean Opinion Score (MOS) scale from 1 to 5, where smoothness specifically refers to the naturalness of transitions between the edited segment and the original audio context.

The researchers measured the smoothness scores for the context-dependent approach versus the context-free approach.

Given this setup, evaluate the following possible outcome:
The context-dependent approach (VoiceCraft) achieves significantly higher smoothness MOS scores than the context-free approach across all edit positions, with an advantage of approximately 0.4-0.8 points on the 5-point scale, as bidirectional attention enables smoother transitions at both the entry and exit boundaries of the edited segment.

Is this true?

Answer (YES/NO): NO